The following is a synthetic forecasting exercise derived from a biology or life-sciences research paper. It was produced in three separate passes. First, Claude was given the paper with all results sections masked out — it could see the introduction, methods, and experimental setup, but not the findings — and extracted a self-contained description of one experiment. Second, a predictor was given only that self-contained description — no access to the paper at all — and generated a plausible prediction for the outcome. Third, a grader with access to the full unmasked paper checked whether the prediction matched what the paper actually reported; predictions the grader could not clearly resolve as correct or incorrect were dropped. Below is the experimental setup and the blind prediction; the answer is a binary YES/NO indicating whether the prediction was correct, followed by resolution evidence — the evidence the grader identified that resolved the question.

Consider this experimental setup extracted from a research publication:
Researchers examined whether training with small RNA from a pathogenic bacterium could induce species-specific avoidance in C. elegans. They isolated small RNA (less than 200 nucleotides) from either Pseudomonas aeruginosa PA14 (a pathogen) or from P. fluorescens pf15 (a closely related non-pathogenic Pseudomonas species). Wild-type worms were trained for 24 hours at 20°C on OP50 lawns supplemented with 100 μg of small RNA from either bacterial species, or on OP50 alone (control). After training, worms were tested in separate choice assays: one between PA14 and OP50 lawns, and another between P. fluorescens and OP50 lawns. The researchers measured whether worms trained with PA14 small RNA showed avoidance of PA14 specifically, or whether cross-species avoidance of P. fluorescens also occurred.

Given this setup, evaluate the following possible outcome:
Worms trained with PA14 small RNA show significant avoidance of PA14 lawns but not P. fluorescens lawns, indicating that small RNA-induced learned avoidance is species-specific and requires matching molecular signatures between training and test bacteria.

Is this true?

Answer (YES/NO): YES